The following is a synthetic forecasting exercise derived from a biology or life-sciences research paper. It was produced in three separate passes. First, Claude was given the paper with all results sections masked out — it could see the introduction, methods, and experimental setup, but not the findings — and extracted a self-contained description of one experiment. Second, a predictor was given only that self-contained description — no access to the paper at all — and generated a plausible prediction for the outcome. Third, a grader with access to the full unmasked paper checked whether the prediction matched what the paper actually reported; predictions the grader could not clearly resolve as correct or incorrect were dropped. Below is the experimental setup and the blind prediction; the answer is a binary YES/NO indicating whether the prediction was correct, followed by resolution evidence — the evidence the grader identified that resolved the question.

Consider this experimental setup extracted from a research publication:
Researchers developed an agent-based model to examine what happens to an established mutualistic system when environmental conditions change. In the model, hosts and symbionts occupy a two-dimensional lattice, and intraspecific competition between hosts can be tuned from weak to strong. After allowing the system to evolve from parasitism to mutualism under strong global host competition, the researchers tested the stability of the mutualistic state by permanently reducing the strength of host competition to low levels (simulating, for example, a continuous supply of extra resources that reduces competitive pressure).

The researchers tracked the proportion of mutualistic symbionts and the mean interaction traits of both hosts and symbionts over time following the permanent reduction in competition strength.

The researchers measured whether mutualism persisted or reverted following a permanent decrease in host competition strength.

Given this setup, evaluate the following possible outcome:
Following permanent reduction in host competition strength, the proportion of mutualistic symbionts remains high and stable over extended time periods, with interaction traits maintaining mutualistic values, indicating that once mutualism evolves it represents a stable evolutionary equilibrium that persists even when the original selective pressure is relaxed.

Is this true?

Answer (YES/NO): NO